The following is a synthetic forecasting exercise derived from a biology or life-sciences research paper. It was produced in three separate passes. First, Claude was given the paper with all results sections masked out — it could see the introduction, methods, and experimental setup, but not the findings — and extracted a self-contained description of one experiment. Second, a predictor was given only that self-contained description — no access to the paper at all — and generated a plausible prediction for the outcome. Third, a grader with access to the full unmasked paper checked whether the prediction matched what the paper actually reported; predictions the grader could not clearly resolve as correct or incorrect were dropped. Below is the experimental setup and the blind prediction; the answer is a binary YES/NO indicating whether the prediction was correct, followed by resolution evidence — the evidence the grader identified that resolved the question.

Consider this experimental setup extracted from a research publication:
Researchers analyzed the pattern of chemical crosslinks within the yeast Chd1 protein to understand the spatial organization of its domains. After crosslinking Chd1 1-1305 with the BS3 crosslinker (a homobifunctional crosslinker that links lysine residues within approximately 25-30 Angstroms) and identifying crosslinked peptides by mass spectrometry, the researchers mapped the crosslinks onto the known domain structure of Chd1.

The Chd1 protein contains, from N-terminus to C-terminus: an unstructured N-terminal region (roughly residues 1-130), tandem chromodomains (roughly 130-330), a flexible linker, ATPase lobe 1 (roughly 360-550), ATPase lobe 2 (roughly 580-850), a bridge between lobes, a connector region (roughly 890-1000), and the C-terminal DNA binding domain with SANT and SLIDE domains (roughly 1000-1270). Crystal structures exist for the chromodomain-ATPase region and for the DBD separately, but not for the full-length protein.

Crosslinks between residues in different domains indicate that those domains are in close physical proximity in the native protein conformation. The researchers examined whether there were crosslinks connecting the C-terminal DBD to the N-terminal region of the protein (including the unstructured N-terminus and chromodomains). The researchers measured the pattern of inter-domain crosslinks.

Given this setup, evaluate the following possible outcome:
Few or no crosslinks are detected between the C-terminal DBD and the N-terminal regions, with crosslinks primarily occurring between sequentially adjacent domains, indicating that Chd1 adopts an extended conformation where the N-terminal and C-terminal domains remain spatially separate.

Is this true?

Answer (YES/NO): NO